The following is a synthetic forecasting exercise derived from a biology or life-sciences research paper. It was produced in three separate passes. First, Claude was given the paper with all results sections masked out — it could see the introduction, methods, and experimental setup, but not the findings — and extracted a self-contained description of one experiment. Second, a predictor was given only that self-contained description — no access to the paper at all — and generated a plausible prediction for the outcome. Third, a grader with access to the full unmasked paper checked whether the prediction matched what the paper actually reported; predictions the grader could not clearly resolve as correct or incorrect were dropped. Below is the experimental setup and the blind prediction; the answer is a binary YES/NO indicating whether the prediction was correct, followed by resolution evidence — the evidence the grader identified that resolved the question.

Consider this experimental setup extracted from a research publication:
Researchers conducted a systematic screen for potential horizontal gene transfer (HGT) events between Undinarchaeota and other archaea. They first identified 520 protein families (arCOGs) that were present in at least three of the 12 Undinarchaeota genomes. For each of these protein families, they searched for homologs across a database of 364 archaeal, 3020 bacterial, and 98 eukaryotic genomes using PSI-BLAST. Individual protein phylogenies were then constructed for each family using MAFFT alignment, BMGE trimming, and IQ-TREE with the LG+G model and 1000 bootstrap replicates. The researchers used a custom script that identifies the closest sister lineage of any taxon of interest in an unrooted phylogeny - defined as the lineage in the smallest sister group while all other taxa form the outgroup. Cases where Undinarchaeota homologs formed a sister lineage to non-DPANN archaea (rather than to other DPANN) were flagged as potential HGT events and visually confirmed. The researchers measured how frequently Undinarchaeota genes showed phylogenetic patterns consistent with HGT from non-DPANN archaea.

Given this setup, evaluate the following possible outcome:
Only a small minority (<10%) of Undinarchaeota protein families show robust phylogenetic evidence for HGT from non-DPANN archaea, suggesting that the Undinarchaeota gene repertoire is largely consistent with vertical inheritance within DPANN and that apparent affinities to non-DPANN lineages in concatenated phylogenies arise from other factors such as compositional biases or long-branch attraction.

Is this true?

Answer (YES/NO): YES